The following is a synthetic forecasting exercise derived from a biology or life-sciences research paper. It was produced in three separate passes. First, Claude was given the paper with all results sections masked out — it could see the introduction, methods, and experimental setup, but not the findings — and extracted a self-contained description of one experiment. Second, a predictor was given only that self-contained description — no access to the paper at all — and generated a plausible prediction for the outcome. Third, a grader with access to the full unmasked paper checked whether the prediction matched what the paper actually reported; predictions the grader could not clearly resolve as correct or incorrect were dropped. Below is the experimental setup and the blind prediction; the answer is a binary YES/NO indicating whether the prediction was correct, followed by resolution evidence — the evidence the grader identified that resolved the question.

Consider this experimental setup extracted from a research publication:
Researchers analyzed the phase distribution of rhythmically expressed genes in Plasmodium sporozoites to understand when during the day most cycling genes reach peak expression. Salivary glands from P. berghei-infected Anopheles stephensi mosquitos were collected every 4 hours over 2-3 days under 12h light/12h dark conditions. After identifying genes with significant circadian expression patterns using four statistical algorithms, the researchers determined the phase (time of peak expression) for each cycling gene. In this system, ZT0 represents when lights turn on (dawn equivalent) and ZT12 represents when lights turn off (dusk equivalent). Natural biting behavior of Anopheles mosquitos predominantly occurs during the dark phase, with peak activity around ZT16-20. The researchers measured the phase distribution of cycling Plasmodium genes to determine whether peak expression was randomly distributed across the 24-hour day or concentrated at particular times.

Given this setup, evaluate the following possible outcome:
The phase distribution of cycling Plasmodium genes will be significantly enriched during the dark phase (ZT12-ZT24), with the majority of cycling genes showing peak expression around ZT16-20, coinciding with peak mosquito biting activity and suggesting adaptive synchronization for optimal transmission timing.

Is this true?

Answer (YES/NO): NO